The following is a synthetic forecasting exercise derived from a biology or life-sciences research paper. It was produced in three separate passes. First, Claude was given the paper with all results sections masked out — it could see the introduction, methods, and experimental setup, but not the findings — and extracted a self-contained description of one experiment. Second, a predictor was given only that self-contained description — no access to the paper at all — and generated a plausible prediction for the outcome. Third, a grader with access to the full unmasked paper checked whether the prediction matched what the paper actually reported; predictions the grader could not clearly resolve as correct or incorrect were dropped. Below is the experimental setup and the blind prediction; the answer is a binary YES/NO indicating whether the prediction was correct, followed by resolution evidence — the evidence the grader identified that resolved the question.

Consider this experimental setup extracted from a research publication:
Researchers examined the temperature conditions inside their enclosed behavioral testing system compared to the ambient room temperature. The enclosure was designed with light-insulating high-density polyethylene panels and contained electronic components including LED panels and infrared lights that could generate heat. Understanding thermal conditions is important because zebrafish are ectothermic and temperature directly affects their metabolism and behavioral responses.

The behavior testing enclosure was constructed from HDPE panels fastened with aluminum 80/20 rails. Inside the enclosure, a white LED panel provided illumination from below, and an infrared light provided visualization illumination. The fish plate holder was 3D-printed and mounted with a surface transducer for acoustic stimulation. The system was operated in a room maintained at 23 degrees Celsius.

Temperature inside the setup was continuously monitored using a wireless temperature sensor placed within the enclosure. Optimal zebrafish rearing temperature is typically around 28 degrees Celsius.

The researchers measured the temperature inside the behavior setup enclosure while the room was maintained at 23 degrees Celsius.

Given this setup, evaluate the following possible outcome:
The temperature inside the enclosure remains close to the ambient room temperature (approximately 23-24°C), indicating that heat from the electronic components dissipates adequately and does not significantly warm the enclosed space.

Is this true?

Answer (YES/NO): NO